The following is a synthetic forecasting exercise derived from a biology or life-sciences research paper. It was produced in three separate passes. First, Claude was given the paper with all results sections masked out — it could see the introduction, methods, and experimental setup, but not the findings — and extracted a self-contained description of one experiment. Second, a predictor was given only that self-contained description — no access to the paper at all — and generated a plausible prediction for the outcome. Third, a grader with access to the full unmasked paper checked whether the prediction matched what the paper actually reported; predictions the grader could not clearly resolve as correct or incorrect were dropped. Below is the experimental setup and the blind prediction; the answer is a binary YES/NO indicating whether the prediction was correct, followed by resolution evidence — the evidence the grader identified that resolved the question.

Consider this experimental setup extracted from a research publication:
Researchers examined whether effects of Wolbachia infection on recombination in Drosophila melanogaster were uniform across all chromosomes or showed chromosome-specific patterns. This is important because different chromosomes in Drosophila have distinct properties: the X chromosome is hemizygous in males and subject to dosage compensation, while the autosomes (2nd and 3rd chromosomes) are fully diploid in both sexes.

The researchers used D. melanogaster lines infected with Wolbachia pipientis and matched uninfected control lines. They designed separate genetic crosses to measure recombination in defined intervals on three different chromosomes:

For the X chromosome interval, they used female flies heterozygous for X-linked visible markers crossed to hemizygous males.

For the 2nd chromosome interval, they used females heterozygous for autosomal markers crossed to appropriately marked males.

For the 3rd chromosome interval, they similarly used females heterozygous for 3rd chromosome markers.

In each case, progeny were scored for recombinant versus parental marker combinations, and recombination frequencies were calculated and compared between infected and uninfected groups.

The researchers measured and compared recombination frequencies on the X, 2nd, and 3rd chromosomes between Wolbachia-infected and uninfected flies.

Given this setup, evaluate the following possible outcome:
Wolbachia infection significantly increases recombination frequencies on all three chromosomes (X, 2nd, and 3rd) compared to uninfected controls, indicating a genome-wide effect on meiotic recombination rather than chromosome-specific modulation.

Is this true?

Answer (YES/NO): NO